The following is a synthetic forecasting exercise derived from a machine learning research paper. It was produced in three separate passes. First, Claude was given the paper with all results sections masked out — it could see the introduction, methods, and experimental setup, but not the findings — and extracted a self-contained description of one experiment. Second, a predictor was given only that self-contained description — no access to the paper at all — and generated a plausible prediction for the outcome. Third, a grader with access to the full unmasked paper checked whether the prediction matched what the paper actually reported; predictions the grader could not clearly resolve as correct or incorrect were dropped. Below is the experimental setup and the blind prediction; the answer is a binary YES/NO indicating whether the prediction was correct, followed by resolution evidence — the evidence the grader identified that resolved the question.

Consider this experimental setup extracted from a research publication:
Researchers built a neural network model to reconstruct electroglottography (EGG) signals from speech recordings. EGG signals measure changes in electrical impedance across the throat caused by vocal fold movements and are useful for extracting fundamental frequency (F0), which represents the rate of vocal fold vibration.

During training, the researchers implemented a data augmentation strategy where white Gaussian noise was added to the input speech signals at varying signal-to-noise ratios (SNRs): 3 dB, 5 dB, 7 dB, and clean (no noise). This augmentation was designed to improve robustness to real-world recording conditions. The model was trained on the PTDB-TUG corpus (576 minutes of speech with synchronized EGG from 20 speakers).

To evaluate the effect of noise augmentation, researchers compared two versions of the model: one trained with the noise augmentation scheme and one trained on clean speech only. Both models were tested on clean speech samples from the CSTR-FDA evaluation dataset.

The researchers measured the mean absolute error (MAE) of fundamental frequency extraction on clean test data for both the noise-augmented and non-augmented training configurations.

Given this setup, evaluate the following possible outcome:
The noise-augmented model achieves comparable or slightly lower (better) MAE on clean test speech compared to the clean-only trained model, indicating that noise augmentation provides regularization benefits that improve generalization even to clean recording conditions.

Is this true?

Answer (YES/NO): NO